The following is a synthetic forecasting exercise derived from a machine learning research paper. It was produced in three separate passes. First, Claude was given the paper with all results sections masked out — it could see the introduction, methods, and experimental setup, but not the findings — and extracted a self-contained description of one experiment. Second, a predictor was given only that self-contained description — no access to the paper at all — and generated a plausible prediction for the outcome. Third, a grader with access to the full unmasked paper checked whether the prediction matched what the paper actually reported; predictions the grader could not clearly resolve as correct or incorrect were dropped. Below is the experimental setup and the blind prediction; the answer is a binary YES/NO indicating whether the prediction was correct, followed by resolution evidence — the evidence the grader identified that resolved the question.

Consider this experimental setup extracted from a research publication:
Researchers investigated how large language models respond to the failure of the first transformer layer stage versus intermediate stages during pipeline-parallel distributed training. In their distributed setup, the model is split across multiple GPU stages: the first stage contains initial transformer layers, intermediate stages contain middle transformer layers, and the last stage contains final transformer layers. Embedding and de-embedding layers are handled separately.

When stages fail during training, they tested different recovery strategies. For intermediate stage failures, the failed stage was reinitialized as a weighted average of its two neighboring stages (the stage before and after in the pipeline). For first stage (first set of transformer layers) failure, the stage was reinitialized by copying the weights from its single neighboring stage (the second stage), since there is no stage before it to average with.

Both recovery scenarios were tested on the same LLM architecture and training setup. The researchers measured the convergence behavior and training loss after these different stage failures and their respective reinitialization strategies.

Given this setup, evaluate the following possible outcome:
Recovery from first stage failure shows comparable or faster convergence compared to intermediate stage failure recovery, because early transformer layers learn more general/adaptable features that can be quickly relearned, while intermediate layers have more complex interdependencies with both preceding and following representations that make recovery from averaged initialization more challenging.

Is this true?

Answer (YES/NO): NO